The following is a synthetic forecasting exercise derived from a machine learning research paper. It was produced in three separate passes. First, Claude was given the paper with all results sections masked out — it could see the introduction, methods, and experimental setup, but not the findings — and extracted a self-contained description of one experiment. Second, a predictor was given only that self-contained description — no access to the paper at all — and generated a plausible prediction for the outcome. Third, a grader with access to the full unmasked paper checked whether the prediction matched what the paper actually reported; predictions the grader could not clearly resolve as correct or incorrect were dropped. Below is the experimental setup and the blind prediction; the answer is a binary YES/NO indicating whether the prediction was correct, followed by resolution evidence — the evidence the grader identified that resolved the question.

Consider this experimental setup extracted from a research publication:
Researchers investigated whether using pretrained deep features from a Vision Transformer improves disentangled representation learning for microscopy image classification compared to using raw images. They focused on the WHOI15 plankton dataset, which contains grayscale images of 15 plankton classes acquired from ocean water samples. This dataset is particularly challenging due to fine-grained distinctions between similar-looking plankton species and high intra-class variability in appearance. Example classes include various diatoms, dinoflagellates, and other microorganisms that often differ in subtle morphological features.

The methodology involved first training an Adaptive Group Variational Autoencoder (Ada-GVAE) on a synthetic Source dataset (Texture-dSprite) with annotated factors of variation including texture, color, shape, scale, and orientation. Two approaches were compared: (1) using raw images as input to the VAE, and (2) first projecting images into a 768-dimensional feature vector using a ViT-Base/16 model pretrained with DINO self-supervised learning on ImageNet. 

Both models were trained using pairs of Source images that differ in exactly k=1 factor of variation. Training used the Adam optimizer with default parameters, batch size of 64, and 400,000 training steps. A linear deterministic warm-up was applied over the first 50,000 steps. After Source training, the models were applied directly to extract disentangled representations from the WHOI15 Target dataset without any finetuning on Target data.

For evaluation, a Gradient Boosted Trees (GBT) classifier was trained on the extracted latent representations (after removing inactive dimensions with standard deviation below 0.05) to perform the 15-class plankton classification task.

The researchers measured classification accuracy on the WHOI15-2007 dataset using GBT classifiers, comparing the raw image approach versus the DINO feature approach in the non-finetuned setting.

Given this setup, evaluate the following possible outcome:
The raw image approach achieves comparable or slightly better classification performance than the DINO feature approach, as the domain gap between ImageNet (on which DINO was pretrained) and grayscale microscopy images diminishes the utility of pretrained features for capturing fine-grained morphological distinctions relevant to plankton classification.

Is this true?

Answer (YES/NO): YES